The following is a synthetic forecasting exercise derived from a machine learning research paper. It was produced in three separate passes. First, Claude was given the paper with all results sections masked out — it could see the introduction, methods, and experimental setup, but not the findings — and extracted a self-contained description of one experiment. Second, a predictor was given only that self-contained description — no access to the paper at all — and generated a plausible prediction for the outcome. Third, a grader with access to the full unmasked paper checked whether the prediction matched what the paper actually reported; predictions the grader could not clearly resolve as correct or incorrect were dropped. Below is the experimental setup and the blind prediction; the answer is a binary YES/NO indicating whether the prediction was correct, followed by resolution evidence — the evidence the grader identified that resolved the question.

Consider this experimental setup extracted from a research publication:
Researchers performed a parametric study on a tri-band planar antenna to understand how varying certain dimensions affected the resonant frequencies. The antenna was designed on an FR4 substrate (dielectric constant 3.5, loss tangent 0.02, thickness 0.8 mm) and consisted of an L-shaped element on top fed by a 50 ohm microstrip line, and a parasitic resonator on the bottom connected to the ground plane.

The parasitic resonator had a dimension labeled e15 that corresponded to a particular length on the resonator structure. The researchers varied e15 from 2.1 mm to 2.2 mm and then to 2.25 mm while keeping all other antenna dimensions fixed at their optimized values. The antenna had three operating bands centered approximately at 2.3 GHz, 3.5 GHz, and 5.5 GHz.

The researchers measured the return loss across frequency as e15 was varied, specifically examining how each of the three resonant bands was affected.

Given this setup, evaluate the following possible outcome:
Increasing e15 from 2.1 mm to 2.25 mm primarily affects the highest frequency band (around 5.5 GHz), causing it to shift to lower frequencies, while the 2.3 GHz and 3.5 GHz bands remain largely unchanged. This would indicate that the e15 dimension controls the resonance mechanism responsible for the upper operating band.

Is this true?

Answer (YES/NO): NO